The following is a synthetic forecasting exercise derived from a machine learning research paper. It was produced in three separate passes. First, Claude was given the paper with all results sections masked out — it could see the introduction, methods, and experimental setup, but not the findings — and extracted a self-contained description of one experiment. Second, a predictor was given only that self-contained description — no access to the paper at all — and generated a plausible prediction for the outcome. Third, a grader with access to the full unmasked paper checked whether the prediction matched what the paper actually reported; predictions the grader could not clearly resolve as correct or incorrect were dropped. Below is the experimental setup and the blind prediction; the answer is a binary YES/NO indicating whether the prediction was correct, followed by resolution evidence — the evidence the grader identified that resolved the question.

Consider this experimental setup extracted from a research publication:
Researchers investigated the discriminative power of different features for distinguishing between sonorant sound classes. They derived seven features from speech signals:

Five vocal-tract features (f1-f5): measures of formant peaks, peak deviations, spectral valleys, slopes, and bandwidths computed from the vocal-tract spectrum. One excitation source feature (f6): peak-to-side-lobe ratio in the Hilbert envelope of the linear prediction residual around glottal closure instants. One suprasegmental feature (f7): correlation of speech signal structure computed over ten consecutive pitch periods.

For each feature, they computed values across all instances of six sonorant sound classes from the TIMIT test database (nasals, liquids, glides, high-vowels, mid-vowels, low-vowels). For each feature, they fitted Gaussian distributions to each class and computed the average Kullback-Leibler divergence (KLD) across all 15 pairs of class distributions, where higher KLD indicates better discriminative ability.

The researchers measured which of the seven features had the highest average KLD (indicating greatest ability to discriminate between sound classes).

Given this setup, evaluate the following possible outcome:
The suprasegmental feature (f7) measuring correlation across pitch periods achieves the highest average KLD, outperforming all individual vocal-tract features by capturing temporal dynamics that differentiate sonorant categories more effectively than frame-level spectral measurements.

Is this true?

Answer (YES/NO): YES